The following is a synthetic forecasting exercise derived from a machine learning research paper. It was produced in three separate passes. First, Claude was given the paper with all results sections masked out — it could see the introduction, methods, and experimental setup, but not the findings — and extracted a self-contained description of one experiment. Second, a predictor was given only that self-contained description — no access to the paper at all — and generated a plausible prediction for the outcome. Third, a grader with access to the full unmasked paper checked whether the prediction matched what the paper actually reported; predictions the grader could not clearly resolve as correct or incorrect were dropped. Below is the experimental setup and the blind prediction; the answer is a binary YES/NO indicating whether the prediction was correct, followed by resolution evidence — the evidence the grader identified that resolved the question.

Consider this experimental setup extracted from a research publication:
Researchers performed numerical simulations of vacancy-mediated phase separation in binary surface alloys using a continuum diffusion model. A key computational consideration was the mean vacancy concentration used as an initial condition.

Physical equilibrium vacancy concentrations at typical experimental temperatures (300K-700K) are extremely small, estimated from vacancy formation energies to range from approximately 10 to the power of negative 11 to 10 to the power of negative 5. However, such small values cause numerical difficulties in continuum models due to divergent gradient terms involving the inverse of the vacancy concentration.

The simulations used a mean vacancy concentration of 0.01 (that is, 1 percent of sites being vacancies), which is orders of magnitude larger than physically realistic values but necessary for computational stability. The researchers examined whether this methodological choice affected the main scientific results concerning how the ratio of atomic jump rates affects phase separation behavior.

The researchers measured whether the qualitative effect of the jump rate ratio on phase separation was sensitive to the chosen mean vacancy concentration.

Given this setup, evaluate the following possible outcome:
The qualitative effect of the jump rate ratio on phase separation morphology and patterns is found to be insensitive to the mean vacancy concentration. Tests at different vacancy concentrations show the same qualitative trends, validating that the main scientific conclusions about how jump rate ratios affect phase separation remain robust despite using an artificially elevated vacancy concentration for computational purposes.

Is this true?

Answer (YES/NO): YES